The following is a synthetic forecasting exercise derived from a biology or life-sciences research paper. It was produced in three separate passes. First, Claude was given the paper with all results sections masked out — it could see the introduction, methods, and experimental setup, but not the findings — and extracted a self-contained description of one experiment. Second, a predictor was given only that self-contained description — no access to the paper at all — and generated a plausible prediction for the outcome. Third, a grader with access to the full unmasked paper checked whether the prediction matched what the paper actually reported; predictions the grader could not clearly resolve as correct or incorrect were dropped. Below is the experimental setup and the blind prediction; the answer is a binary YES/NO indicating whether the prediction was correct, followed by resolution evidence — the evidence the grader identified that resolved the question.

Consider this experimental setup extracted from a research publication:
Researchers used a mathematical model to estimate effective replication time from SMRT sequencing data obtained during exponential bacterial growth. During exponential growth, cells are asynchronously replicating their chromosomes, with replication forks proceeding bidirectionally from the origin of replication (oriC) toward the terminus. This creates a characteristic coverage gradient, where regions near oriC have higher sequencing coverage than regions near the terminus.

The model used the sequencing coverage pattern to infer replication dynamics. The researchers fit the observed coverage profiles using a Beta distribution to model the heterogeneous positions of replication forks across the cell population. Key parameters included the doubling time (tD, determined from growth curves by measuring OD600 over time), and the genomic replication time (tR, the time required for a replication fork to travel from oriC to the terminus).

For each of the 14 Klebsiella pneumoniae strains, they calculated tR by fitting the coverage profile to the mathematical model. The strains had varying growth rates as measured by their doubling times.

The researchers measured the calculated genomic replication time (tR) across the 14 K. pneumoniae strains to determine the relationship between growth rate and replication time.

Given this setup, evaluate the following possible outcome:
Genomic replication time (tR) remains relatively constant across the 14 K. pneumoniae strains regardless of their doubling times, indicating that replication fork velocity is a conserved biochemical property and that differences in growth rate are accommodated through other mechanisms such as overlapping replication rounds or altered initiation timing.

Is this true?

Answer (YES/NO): NO